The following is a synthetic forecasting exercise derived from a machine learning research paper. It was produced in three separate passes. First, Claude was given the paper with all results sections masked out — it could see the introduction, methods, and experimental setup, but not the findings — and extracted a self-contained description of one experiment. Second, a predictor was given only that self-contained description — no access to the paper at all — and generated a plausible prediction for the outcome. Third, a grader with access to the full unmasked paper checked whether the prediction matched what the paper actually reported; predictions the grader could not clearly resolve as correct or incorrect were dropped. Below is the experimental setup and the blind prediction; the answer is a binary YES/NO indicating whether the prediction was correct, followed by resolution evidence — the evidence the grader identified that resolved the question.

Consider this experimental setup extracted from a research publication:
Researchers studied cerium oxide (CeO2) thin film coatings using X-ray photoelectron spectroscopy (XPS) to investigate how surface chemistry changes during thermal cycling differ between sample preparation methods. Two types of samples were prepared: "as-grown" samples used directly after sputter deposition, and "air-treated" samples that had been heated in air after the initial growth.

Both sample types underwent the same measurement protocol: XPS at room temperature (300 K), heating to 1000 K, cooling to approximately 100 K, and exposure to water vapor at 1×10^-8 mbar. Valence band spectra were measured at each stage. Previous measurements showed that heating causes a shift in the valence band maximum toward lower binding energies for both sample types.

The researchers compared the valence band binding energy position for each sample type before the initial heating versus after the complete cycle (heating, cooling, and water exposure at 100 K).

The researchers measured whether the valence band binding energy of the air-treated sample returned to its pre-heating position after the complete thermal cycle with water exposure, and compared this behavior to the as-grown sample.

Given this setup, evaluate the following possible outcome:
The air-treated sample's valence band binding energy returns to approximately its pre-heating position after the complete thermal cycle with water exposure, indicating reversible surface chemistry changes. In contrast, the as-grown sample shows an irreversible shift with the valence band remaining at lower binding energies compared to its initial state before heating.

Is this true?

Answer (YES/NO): YES